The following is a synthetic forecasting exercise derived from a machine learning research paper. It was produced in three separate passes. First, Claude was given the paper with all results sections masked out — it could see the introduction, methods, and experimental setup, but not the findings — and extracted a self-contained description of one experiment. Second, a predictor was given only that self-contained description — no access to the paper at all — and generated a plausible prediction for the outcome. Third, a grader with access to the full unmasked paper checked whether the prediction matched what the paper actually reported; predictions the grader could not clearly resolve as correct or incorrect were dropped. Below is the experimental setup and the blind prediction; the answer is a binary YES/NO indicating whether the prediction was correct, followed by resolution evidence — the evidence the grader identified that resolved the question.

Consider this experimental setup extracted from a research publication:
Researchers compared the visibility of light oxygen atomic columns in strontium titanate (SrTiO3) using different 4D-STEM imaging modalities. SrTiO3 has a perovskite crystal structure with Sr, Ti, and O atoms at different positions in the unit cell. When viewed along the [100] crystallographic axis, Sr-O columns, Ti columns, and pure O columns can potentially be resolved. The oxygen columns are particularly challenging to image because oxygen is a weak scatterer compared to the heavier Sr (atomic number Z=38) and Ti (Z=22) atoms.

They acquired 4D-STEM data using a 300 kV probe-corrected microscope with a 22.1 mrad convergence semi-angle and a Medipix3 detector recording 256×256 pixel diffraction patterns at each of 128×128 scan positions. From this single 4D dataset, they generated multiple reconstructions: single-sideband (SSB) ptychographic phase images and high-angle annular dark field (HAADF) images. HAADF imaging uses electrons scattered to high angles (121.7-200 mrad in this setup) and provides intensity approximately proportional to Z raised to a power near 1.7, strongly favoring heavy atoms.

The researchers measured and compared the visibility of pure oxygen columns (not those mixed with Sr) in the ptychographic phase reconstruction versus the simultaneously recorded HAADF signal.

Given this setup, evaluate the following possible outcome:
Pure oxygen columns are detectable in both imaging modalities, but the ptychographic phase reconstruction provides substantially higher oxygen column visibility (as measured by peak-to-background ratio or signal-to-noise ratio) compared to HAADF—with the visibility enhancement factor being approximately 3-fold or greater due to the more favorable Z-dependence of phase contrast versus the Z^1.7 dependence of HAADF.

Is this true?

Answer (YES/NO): NO